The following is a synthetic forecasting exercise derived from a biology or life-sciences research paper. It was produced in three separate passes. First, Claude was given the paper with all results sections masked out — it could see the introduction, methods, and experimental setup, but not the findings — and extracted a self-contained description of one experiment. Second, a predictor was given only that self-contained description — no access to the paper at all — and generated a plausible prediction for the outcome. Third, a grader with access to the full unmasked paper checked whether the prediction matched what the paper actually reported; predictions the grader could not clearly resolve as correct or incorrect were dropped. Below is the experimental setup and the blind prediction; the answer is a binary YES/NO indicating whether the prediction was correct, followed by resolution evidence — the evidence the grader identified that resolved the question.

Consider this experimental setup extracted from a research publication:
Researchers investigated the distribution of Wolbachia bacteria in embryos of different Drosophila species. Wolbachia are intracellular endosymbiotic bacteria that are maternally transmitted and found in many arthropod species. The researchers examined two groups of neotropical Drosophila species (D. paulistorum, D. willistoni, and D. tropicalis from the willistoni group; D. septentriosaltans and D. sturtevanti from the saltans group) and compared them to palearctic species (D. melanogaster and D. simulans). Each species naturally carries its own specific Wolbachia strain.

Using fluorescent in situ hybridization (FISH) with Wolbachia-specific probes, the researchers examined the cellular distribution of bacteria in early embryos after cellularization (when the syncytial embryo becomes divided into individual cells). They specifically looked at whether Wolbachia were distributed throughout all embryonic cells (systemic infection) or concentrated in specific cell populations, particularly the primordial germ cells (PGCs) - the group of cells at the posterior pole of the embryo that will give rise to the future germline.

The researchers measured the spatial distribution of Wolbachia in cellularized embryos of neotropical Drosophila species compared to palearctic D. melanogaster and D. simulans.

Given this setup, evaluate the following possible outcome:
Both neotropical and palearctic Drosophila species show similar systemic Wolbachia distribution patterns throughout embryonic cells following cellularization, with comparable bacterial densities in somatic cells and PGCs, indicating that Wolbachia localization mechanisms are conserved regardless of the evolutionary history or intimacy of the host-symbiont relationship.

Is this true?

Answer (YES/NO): NO